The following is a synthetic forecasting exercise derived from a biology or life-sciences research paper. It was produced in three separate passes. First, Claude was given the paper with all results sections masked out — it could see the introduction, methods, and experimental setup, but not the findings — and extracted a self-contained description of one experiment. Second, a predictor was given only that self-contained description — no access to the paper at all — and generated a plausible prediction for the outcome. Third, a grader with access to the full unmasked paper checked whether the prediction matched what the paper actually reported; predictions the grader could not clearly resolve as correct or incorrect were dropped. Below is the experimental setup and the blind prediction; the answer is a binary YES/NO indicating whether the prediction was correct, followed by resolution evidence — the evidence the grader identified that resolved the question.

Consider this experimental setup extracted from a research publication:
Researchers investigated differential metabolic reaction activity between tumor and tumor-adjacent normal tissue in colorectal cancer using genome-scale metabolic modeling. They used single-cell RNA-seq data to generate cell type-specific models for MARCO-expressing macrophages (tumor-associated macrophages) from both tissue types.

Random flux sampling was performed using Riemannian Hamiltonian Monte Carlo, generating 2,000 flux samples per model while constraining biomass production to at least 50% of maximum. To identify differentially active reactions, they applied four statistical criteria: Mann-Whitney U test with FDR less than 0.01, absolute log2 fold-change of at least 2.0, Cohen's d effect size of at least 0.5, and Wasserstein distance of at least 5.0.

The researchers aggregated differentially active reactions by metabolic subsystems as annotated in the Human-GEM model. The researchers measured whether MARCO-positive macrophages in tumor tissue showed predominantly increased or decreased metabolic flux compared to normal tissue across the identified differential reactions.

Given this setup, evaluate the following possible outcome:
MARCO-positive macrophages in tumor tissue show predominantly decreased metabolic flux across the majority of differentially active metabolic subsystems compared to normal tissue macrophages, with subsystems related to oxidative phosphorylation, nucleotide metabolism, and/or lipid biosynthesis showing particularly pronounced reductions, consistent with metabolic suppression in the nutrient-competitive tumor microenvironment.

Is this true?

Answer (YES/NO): NO